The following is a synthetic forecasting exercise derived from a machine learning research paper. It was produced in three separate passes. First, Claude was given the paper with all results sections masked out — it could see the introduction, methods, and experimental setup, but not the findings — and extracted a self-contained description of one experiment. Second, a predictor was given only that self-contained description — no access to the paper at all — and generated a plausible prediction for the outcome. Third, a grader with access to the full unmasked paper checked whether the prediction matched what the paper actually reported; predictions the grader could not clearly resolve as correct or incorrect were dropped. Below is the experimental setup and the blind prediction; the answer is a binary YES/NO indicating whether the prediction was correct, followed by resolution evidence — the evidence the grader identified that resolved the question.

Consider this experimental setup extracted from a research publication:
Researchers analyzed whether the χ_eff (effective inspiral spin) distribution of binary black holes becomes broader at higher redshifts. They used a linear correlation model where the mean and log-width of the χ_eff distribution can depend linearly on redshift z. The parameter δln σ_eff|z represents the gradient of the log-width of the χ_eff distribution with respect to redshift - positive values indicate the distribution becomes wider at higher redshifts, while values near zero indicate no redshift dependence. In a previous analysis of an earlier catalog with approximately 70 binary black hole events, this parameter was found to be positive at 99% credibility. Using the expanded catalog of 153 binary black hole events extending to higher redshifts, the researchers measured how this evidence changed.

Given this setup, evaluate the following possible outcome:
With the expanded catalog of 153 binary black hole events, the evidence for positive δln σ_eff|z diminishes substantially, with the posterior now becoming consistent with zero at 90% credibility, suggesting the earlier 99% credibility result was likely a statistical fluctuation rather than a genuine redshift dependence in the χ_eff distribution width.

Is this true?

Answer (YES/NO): NO